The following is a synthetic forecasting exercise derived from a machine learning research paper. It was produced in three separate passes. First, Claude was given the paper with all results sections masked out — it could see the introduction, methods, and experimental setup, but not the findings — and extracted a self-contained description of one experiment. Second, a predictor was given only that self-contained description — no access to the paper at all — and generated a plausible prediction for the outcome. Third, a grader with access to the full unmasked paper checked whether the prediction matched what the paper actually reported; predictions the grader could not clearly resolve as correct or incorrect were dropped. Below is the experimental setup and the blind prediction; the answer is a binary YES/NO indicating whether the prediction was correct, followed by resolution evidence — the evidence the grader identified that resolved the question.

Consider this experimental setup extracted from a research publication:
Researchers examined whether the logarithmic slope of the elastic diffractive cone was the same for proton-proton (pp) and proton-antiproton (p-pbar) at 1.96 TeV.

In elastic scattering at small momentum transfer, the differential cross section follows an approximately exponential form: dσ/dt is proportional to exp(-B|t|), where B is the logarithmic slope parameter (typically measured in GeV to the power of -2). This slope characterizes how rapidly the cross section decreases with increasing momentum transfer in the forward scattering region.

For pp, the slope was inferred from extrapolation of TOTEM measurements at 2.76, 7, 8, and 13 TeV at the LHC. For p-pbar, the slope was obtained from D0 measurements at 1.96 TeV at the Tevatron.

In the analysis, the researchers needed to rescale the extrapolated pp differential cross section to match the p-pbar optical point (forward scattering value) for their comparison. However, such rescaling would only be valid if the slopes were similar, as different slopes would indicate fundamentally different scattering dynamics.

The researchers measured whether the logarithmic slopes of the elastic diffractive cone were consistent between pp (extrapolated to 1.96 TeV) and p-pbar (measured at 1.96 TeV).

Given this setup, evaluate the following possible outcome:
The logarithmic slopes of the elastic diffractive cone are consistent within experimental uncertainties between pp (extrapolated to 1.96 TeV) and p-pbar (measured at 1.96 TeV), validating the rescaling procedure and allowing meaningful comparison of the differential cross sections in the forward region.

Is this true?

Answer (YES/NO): YES